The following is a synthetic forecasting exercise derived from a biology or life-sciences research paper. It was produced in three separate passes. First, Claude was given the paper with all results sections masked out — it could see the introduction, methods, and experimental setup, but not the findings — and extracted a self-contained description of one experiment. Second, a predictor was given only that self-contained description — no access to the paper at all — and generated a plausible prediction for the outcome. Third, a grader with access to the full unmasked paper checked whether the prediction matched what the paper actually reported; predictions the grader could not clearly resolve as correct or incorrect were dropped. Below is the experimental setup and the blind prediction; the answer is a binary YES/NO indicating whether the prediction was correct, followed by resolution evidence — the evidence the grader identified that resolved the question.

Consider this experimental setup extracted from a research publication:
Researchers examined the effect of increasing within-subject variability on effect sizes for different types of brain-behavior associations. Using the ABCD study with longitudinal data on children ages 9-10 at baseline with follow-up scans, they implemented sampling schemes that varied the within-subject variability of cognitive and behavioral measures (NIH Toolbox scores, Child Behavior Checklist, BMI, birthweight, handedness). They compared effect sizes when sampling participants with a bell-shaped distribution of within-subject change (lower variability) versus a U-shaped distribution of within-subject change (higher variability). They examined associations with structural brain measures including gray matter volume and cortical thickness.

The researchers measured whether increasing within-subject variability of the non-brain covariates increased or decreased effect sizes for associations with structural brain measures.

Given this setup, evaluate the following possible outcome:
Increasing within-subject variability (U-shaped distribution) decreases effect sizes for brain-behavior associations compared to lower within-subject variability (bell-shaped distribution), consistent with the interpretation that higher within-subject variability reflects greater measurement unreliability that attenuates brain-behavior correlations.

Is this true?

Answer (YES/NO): YES